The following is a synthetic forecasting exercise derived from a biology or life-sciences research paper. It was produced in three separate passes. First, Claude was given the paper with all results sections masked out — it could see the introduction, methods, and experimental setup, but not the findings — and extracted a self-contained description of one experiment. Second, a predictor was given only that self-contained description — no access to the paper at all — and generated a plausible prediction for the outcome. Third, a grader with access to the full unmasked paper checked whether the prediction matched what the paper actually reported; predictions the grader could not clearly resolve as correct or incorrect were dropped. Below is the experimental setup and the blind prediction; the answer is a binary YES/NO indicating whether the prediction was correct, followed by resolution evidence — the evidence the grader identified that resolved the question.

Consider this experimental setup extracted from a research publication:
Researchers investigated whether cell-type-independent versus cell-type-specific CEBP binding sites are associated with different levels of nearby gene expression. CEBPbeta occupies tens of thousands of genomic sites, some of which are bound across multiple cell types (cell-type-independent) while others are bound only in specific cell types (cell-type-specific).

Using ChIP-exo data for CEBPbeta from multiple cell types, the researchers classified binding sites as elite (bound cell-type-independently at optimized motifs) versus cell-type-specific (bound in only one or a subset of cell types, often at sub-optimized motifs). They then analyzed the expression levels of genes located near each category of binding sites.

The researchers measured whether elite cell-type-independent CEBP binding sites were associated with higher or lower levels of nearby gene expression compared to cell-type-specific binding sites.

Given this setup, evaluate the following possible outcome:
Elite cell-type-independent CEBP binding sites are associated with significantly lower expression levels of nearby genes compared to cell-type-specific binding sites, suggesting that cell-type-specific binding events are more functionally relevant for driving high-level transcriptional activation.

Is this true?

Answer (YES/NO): NO